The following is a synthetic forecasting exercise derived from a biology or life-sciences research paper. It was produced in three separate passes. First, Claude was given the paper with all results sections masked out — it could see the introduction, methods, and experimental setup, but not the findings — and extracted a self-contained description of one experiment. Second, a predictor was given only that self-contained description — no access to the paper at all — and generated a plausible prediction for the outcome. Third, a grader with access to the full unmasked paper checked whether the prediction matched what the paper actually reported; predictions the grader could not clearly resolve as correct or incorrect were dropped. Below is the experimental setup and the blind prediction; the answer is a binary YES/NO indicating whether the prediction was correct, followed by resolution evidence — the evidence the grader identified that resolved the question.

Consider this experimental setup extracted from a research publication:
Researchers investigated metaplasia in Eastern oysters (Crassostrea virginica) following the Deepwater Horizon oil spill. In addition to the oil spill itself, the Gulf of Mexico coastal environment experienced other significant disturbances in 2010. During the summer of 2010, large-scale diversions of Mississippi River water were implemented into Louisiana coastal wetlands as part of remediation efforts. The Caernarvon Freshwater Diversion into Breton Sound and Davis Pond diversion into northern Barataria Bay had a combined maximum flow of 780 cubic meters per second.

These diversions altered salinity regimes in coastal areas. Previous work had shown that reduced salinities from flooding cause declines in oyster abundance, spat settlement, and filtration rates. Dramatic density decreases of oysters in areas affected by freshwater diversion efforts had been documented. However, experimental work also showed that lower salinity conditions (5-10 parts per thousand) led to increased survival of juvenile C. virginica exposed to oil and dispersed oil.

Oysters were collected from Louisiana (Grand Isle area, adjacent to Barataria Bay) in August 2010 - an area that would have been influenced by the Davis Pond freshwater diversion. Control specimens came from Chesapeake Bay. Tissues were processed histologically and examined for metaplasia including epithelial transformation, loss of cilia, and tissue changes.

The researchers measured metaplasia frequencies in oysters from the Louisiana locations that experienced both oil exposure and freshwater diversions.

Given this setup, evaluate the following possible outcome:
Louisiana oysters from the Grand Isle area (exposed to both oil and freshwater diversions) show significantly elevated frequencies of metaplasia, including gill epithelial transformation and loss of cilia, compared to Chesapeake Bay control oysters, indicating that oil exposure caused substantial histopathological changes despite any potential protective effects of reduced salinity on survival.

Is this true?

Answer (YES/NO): YES